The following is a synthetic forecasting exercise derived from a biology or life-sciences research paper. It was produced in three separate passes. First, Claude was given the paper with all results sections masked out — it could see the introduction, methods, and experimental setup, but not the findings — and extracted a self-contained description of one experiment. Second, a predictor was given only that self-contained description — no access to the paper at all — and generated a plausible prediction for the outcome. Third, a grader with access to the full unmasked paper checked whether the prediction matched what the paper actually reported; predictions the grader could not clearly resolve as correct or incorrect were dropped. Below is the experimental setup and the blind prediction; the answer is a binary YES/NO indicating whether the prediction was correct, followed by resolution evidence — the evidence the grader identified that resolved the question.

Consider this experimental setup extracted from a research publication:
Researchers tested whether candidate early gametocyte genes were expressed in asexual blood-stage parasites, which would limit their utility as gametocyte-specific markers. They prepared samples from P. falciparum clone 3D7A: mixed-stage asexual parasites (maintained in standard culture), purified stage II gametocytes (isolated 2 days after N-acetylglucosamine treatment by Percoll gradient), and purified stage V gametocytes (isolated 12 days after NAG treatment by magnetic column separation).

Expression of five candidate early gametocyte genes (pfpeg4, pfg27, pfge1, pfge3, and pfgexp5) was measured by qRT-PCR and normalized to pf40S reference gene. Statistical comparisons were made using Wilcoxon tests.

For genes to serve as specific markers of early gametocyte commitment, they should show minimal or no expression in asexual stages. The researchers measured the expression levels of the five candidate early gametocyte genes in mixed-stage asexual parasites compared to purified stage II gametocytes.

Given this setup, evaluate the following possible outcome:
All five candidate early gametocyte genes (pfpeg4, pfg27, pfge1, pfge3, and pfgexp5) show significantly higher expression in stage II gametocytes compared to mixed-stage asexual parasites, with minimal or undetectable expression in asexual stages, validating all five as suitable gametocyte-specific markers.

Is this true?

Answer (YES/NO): NO